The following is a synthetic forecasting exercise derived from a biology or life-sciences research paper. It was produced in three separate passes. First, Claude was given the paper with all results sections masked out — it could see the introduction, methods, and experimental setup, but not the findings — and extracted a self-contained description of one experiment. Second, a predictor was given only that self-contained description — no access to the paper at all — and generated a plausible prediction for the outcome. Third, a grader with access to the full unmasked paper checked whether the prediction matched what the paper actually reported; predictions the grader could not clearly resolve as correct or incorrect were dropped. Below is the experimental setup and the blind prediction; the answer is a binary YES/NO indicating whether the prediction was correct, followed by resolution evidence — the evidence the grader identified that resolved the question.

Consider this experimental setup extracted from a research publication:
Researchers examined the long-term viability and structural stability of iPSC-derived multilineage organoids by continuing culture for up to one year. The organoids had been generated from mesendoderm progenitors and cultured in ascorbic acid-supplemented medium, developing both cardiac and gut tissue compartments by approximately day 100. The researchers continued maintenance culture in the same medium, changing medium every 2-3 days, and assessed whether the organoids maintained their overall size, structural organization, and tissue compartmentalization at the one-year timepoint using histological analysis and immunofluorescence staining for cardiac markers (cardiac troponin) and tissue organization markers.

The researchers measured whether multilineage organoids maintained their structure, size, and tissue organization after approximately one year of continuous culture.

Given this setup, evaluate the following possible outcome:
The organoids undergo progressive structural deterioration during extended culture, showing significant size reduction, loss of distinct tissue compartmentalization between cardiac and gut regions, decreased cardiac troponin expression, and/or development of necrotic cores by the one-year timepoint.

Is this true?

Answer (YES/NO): NO